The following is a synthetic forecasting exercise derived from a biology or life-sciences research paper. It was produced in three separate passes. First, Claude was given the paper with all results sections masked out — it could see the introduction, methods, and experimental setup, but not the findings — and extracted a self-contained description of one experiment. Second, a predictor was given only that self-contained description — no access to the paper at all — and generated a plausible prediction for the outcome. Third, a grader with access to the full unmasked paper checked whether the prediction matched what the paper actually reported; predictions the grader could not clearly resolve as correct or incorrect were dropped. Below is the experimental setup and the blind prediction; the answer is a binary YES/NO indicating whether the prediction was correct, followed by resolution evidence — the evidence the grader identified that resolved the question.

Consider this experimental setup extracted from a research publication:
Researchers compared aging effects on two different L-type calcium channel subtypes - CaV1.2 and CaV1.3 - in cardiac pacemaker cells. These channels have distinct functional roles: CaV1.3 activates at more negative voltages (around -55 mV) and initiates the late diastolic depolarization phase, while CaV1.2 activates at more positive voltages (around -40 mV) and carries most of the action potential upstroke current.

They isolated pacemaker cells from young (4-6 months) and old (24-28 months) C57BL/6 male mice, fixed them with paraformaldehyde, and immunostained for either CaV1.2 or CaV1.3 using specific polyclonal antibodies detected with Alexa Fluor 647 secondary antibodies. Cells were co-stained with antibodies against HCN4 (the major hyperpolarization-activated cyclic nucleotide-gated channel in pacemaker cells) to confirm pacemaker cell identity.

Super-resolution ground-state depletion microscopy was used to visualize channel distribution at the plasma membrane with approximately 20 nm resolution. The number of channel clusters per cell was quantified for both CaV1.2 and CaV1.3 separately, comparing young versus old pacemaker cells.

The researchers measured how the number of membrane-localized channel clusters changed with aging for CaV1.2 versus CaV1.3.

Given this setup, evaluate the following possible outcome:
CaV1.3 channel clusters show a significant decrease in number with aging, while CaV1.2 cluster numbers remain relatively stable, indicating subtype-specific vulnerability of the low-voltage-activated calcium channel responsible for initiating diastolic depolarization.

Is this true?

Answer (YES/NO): NO